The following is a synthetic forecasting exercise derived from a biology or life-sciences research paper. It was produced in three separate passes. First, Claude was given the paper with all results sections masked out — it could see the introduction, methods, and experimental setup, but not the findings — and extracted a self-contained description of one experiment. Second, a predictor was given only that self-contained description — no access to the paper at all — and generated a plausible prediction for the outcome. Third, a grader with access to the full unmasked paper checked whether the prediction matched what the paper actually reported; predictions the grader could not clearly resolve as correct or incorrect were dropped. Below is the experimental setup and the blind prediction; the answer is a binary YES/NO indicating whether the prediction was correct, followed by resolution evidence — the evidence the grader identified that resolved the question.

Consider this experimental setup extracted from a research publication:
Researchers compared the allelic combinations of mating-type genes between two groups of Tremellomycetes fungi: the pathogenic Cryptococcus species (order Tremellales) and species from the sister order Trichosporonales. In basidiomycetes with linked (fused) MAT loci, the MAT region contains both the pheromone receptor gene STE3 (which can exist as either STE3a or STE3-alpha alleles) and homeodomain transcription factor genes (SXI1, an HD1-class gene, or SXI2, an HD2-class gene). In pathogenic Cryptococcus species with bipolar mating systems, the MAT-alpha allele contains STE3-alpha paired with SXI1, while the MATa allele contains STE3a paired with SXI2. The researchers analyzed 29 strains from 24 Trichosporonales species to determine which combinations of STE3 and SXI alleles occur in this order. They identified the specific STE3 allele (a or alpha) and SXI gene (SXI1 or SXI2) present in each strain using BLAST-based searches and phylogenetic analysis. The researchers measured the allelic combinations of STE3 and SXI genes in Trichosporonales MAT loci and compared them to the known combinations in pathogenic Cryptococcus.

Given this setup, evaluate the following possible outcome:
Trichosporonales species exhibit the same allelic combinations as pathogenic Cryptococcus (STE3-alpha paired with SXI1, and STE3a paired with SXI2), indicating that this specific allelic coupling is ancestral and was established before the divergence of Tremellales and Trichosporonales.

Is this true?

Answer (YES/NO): NO